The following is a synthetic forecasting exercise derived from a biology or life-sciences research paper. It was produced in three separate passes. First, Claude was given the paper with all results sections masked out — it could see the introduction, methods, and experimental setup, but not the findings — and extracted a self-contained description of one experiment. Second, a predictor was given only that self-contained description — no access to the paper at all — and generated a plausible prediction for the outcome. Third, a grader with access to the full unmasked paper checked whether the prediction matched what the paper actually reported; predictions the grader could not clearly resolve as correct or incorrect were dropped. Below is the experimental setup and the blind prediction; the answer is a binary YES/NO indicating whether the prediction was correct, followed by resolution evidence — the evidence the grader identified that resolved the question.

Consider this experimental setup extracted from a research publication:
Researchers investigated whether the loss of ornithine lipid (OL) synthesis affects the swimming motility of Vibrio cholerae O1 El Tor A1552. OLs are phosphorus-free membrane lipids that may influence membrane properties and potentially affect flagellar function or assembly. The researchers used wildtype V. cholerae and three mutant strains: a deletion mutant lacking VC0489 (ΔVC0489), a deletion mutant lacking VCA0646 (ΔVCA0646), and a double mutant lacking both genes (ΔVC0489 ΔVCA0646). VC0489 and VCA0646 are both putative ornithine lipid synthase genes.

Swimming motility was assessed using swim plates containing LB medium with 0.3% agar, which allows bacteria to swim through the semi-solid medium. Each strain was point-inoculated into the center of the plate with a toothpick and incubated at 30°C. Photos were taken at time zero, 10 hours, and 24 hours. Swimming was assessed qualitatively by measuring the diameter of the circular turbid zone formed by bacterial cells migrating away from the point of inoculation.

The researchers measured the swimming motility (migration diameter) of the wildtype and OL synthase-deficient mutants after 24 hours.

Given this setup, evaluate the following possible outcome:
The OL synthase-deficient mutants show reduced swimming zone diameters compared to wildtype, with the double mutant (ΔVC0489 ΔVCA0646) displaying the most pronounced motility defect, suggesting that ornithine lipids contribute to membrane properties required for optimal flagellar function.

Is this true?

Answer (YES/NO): NO